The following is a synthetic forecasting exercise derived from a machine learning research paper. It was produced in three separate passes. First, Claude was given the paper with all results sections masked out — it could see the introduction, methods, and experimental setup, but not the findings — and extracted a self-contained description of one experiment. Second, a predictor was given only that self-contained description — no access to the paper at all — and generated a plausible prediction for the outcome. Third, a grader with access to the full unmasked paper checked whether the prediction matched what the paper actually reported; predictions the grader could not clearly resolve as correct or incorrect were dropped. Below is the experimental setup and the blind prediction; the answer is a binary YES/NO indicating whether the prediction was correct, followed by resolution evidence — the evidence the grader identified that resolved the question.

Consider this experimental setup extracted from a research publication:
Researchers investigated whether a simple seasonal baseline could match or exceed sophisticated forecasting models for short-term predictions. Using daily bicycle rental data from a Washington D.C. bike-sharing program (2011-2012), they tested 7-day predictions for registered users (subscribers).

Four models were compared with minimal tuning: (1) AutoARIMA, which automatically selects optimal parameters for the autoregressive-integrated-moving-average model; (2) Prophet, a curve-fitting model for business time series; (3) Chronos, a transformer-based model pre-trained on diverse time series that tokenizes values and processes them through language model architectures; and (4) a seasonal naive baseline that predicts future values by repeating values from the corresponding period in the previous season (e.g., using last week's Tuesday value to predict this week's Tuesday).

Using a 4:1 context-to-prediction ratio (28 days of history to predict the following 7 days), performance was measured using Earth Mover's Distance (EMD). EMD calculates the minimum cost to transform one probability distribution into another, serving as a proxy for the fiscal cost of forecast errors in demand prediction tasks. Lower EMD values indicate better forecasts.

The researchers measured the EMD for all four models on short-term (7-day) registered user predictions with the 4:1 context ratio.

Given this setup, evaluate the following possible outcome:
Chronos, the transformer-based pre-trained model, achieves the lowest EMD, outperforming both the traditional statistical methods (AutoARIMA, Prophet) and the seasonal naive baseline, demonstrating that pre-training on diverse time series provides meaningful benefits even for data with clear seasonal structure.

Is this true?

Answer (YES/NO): NO